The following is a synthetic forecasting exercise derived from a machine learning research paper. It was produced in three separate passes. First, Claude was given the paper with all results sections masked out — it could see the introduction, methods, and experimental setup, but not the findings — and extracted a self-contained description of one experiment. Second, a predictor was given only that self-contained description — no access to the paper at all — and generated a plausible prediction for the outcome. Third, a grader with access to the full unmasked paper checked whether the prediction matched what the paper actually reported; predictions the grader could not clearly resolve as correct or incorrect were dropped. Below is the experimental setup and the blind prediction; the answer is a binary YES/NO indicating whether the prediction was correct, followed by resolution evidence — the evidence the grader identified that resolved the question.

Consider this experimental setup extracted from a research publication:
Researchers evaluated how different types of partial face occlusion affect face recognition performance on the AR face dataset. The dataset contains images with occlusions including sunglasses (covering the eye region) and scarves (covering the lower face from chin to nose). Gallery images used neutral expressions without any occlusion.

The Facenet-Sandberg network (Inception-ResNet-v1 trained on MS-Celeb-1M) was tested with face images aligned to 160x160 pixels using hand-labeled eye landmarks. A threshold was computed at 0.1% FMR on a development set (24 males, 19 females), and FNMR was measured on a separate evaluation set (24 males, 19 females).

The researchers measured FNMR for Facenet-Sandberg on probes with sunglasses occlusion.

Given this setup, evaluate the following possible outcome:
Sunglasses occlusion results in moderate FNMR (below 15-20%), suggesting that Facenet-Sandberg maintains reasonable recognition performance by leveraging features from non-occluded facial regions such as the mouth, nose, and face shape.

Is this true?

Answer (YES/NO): NO